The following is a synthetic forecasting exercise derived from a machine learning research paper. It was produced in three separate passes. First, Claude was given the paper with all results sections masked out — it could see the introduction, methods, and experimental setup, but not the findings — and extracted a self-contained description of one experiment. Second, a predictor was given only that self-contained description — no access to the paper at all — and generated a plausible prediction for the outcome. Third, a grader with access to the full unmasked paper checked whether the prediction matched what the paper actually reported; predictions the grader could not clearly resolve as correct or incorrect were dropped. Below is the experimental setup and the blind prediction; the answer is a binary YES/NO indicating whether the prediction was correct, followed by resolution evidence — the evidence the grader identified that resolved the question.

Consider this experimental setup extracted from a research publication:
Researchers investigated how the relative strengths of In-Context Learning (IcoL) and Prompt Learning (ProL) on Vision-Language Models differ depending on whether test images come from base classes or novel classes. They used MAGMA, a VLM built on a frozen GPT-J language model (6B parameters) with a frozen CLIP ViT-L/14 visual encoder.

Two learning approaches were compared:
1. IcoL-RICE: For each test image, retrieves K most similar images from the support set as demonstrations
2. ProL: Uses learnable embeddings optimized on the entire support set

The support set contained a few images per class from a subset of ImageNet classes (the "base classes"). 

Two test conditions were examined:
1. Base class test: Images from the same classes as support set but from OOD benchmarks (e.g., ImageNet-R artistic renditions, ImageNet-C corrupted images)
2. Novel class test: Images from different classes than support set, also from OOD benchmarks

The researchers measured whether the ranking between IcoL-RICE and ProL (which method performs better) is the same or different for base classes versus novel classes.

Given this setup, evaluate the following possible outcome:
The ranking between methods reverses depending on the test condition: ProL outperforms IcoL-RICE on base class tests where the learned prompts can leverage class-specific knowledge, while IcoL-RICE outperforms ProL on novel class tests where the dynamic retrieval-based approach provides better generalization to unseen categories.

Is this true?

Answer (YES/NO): YES